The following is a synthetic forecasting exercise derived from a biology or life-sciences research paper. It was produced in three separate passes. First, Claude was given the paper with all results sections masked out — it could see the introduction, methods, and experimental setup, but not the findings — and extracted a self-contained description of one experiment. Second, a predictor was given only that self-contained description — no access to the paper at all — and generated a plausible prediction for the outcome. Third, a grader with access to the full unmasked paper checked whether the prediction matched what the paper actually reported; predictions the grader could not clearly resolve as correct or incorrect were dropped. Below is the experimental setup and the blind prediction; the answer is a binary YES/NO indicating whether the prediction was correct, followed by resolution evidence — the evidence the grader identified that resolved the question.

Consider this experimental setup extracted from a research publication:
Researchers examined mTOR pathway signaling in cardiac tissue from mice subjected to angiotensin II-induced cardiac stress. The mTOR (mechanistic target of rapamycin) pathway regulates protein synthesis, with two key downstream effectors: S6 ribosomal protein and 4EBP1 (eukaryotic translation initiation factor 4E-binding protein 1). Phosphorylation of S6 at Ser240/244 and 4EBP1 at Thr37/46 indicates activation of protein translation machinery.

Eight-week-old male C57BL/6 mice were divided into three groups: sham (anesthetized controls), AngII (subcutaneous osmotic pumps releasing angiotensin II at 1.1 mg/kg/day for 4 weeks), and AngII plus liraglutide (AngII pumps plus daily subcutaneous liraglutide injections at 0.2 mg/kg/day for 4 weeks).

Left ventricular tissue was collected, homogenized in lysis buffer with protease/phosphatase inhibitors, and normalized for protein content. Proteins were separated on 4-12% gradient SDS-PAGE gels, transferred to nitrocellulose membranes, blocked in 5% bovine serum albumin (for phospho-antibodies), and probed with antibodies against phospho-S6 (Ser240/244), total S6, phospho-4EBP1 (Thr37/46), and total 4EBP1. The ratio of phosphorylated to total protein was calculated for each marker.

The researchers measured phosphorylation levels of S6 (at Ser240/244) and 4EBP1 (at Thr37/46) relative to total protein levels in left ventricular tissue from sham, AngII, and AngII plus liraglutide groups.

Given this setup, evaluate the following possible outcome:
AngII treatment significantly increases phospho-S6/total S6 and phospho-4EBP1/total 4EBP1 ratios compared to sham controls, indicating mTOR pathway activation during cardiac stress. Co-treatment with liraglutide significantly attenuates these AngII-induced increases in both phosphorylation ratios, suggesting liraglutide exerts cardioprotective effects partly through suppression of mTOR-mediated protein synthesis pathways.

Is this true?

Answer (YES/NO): NO